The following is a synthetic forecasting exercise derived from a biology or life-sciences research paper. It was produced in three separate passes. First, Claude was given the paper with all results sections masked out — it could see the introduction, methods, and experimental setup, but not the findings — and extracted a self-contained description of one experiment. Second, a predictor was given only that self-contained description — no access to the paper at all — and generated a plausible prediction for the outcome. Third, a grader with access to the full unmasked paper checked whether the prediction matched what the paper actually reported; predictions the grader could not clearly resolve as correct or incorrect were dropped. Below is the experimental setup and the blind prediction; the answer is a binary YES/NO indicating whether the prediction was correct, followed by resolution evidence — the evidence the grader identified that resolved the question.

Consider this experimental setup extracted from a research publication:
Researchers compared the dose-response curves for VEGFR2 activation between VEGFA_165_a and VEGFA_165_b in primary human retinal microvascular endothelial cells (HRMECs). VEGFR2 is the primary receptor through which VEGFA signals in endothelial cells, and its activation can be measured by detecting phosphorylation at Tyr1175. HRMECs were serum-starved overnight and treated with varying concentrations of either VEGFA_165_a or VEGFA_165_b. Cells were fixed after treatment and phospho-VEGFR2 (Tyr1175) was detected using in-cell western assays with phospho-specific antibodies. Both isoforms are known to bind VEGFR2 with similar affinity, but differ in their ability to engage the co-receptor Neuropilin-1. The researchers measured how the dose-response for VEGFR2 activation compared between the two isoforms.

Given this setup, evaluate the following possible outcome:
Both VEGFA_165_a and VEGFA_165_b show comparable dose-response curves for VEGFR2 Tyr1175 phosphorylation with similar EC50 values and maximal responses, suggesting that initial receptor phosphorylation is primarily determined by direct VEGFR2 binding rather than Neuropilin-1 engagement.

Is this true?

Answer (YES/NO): NO